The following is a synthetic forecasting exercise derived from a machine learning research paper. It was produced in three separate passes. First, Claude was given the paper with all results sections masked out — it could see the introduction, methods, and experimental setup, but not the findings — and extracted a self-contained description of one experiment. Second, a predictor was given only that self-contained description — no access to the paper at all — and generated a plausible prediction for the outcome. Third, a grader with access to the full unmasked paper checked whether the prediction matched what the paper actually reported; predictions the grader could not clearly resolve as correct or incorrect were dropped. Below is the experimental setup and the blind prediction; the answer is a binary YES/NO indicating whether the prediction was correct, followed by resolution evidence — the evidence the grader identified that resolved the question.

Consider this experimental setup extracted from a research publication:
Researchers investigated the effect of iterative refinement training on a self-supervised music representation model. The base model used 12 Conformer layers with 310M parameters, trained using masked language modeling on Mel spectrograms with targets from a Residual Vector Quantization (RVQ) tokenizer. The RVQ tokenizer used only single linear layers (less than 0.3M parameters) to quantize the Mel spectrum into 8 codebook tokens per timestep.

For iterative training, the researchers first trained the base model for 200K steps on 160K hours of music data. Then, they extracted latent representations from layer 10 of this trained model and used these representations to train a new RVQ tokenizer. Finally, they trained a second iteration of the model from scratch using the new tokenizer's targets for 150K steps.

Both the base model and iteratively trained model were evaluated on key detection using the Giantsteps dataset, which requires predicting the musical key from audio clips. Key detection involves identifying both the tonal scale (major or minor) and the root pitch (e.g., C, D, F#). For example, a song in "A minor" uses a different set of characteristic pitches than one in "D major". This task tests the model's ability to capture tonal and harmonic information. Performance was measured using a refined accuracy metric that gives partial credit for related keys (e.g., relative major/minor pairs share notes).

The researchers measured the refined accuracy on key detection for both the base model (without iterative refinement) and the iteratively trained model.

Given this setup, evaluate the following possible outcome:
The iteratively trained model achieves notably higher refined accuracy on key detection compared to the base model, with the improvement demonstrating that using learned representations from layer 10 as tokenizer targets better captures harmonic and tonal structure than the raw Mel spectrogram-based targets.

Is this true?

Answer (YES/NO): NO